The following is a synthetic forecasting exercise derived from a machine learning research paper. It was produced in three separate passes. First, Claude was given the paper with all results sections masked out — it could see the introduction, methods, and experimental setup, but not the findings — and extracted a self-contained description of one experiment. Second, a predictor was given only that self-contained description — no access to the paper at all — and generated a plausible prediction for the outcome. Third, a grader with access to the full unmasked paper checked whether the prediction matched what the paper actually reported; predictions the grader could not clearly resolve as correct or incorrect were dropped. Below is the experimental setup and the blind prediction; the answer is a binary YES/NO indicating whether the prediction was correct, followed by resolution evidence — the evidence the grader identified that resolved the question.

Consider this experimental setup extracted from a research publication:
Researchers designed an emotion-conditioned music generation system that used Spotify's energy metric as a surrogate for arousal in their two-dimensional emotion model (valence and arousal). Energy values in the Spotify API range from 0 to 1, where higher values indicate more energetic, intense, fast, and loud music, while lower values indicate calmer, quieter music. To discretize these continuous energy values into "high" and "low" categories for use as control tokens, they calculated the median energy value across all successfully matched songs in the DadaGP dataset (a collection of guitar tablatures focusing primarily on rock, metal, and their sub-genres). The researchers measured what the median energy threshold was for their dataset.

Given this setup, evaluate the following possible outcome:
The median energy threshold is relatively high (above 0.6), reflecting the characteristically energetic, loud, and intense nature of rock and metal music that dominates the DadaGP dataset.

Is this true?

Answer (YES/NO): YES